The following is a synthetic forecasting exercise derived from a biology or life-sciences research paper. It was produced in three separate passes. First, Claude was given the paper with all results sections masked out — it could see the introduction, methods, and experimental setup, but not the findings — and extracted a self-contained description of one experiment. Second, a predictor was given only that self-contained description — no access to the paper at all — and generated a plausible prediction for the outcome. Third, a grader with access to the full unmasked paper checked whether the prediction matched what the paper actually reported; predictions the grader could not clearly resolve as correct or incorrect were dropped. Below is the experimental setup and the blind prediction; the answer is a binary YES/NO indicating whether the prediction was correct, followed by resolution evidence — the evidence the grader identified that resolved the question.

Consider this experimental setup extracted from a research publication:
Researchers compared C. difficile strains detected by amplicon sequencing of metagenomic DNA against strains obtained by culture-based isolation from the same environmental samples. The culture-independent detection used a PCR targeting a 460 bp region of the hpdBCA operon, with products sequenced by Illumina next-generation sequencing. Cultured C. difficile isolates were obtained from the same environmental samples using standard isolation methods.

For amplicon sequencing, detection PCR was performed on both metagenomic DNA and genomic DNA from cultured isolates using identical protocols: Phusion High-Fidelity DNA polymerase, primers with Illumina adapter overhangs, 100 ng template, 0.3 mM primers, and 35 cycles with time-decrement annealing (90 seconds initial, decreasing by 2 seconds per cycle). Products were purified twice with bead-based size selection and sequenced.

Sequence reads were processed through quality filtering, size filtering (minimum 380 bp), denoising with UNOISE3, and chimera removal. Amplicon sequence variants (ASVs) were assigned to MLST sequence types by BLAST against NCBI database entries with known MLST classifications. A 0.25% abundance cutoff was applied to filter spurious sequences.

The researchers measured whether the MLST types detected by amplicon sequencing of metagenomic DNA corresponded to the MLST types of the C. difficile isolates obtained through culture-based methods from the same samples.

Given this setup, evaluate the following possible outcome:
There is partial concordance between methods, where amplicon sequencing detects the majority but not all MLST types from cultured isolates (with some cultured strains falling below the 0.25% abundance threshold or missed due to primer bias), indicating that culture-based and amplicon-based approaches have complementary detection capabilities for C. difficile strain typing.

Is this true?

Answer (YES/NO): NO